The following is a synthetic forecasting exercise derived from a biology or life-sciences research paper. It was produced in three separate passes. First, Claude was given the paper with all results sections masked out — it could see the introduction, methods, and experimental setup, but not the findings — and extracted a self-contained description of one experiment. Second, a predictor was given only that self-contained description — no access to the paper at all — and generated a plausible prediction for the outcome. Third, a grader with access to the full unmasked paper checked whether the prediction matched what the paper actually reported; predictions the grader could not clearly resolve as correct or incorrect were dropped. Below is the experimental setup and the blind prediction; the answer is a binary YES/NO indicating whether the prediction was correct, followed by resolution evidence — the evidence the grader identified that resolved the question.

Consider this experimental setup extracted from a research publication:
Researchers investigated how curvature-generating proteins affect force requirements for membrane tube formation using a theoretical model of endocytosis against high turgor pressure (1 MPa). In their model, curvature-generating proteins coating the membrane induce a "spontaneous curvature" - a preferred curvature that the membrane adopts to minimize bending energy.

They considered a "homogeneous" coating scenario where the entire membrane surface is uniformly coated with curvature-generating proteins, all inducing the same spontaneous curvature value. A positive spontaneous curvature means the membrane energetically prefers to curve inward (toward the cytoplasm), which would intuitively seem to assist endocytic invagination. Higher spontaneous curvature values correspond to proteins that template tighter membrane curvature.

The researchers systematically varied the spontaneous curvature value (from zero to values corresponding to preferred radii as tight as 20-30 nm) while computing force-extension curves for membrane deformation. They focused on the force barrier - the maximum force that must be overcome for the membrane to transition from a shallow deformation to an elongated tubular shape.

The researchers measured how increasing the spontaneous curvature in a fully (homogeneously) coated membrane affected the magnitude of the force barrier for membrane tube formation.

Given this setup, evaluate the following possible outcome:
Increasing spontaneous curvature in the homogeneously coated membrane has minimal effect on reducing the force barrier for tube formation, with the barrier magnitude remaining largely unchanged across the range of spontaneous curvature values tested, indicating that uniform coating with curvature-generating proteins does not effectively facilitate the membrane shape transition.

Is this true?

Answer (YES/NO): NO